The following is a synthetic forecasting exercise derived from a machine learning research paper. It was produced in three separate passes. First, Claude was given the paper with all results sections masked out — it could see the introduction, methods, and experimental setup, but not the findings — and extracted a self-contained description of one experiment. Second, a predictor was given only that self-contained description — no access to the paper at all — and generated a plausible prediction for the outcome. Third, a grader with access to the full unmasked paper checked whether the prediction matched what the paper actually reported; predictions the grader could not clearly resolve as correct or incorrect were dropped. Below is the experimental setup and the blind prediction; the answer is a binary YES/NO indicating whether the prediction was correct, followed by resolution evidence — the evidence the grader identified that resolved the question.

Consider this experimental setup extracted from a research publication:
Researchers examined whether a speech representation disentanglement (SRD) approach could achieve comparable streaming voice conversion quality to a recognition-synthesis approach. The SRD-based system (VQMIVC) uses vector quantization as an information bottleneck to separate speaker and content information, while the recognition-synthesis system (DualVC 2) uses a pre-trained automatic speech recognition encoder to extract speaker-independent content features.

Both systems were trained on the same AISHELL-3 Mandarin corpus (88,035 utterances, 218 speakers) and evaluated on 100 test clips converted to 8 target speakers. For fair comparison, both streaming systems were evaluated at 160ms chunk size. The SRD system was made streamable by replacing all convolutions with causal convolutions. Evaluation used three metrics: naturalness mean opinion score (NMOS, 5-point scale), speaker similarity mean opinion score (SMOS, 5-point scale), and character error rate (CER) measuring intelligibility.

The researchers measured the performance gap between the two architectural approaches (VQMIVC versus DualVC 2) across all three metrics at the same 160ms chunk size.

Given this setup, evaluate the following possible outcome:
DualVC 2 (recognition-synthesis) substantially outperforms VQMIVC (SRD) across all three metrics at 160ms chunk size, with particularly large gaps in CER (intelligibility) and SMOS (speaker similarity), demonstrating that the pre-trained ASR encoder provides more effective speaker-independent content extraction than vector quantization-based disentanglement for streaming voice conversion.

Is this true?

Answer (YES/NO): YES